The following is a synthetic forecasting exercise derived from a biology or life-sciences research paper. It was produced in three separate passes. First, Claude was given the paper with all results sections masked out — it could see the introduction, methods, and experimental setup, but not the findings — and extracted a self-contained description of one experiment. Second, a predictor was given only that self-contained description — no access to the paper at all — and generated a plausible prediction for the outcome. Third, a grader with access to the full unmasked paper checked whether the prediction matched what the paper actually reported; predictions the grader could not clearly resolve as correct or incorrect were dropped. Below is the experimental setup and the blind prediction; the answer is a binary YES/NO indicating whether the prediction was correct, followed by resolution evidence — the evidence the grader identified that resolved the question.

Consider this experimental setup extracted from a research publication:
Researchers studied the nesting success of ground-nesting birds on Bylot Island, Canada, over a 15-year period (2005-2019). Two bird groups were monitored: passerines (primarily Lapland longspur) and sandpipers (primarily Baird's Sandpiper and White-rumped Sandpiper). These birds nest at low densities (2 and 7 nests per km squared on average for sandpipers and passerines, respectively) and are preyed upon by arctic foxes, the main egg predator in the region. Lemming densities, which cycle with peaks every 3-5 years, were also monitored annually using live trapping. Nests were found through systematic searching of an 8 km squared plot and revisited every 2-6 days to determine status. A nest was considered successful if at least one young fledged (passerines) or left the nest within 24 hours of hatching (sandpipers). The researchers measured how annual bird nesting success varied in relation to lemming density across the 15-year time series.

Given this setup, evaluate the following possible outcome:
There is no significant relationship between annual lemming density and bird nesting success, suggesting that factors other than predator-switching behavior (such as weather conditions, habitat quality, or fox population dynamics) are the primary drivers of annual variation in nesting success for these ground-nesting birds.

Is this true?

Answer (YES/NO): NO